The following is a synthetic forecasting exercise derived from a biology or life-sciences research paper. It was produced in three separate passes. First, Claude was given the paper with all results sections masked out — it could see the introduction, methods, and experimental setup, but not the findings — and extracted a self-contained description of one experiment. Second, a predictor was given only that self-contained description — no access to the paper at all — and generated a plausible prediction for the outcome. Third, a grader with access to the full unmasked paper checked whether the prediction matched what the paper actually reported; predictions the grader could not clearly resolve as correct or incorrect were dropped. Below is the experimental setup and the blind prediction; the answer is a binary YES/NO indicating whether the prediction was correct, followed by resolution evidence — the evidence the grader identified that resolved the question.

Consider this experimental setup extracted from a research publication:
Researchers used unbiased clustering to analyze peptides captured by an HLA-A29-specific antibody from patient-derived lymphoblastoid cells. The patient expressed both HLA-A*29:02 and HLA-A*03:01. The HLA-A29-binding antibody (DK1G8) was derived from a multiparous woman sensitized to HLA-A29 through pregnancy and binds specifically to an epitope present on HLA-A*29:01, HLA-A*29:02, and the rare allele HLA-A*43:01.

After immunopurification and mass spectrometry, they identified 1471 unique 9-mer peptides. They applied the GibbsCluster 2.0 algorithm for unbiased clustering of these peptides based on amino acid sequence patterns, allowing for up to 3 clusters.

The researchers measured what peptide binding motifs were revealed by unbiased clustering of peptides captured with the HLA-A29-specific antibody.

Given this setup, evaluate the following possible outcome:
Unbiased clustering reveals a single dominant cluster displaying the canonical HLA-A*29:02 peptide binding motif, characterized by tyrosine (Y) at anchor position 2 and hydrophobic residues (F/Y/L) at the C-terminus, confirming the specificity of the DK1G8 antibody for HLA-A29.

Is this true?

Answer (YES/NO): NO